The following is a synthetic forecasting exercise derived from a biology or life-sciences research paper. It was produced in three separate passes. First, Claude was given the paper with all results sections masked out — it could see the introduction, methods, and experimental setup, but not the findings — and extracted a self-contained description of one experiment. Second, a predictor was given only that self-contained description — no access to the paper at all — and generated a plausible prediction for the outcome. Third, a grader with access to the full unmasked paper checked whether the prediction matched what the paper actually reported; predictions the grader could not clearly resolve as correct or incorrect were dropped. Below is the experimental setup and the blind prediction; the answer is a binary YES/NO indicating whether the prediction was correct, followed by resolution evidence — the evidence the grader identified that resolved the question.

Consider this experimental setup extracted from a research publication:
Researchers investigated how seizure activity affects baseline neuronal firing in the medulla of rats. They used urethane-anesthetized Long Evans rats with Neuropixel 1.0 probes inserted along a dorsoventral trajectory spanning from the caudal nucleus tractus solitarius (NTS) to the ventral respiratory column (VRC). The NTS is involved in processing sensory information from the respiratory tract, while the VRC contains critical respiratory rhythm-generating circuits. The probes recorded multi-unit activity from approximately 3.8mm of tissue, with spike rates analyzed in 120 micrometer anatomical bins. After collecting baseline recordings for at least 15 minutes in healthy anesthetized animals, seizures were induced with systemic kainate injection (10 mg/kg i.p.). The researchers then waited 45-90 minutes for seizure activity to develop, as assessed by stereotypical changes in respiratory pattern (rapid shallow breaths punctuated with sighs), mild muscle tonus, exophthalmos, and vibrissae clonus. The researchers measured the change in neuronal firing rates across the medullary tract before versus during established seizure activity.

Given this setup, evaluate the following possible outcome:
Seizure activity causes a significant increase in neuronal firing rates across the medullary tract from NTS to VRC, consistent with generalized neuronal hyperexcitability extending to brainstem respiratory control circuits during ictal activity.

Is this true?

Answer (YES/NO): YES